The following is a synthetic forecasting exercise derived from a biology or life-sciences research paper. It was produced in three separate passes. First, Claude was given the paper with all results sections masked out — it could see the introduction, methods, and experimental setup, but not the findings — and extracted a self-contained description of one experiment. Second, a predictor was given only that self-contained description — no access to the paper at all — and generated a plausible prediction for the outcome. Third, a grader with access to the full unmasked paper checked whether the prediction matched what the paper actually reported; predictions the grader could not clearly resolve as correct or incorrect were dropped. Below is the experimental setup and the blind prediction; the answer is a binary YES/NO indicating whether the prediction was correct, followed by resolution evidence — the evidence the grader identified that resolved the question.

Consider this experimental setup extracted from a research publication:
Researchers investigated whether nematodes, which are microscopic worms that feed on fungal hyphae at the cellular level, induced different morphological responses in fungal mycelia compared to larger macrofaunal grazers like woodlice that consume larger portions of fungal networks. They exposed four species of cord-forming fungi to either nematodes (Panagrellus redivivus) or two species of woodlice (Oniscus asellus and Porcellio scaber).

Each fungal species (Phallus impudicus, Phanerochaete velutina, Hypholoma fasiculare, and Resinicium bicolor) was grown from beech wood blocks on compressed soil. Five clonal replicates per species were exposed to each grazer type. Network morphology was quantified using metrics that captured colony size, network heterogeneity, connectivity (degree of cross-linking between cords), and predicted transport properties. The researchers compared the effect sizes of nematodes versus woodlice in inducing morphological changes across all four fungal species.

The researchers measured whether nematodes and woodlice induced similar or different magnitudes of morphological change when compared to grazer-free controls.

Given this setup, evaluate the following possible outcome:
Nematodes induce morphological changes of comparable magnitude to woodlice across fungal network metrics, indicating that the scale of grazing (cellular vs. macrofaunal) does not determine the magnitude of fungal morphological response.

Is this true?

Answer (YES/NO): NO